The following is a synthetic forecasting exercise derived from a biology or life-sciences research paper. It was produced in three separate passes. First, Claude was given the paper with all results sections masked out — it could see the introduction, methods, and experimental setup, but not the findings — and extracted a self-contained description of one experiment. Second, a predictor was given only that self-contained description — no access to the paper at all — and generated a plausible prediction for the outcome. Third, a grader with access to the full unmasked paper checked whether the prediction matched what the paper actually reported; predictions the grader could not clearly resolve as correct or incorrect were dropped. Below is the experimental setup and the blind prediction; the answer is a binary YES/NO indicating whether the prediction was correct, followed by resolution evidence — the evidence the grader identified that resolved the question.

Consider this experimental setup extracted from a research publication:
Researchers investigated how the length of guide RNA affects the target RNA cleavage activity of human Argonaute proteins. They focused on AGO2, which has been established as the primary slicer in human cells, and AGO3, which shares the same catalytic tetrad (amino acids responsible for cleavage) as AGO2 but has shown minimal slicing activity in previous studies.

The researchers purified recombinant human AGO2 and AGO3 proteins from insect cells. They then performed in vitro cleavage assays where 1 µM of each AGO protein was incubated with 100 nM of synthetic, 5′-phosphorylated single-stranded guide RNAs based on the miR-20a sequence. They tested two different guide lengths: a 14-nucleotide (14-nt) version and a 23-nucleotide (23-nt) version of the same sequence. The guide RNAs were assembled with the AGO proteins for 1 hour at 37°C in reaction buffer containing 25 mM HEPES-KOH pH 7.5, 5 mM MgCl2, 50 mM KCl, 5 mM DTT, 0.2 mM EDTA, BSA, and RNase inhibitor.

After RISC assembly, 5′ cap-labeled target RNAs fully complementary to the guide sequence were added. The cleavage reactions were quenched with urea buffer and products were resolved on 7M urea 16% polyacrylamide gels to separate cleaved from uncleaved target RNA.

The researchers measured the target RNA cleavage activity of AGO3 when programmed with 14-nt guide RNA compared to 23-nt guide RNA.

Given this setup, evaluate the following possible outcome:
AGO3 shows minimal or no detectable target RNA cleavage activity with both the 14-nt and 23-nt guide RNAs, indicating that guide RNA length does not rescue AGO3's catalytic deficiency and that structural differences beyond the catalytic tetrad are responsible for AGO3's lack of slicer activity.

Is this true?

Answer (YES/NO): NO